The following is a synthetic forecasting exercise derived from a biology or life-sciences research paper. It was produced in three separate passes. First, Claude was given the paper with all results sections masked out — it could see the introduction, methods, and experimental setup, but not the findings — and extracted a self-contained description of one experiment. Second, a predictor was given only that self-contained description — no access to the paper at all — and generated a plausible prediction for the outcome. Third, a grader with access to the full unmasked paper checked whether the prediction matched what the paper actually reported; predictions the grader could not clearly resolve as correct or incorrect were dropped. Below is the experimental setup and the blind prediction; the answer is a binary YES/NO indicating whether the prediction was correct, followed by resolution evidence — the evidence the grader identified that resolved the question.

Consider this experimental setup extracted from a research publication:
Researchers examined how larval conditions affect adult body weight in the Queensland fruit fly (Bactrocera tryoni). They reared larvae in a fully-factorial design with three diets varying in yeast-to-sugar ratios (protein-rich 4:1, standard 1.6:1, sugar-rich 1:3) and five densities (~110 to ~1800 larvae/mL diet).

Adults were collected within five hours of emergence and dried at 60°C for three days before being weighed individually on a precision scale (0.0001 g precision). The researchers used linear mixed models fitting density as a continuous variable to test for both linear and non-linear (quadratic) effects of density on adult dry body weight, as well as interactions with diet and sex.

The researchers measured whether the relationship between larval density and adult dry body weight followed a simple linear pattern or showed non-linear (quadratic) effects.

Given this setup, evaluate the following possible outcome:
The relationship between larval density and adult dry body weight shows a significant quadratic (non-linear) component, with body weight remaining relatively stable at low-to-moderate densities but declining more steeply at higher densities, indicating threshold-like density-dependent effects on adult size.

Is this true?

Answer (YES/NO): NO